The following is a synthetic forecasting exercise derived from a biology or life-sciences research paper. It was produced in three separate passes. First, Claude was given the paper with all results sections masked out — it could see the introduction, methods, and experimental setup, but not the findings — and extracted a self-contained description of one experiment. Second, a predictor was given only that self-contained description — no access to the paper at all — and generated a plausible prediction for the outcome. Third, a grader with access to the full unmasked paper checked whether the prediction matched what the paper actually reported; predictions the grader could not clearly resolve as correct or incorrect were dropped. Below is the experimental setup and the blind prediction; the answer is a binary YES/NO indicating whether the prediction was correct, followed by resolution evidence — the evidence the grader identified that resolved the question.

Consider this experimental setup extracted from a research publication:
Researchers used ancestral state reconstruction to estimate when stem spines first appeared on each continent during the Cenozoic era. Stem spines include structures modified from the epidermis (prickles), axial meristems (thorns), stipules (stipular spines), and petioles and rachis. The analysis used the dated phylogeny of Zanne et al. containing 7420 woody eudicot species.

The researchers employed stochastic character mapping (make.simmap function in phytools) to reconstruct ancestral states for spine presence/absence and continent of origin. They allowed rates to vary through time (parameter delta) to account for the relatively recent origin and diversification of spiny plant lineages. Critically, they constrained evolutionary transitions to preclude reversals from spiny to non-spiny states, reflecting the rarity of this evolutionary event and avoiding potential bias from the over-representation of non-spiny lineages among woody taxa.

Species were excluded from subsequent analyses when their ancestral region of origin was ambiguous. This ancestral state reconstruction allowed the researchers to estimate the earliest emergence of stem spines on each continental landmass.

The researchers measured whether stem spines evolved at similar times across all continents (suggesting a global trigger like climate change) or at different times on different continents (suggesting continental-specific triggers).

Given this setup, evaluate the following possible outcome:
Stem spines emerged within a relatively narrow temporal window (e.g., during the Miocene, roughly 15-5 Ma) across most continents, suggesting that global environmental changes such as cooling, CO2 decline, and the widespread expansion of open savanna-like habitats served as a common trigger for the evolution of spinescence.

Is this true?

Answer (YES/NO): NO